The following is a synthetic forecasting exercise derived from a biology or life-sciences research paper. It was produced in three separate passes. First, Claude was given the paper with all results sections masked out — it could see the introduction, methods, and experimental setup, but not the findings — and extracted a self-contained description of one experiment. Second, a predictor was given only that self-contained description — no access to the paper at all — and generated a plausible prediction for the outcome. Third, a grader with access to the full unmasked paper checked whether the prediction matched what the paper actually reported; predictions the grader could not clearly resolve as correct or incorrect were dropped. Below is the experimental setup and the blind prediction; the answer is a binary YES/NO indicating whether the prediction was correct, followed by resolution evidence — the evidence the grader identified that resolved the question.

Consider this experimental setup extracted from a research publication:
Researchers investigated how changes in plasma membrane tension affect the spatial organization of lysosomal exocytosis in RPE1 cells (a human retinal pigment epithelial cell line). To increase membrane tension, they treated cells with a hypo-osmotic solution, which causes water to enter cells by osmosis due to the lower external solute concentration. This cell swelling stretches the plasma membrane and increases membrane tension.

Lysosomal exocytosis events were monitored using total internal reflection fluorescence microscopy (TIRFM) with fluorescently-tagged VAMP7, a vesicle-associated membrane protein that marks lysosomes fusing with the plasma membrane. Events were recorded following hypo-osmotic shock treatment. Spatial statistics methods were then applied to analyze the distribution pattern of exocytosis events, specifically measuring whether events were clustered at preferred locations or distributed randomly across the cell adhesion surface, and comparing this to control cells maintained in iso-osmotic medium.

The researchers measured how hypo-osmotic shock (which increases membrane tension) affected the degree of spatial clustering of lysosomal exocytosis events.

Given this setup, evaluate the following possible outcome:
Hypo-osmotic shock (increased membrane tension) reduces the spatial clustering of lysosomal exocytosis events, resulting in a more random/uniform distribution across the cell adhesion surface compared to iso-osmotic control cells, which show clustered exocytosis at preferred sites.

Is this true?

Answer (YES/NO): NO